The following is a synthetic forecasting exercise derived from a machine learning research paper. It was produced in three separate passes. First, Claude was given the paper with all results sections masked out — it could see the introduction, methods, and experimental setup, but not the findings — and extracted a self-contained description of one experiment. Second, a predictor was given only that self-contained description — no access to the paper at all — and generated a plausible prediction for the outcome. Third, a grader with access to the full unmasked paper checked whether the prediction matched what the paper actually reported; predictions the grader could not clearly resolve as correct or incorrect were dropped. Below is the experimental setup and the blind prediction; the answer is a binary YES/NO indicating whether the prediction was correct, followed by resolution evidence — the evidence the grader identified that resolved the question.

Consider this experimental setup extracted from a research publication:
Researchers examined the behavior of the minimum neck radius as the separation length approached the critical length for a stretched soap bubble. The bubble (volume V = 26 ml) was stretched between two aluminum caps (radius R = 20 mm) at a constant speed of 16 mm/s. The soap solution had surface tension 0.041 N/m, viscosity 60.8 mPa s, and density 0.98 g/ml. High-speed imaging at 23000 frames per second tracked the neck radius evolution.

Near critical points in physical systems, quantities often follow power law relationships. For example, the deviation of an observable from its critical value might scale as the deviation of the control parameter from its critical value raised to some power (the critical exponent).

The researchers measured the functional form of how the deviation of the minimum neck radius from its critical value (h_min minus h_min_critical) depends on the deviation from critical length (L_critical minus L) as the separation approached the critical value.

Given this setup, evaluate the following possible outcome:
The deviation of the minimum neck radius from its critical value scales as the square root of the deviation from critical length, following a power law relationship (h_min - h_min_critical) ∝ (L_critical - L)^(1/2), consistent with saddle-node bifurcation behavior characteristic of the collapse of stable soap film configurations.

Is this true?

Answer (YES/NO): YES